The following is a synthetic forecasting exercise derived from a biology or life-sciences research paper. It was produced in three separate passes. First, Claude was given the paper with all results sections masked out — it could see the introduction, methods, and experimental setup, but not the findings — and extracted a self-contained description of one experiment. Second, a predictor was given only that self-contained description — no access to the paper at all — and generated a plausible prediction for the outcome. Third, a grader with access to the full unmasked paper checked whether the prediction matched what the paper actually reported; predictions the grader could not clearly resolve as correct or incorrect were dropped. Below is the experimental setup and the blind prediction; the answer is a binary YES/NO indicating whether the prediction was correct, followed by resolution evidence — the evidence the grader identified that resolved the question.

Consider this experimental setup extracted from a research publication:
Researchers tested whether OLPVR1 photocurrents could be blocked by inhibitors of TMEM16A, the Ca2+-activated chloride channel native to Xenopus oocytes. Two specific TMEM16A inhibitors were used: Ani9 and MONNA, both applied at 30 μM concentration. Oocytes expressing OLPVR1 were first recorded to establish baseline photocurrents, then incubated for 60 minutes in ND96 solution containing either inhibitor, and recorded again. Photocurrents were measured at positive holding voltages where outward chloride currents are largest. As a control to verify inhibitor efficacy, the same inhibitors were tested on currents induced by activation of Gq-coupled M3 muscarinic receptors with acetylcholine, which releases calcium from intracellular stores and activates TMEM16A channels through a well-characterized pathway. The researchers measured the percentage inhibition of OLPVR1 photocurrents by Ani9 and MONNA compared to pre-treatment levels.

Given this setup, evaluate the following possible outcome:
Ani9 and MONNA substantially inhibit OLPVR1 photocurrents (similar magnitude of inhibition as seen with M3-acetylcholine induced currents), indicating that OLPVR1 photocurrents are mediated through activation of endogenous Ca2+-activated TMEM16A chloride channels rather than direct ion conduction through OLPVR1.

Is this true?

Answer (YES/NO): YES